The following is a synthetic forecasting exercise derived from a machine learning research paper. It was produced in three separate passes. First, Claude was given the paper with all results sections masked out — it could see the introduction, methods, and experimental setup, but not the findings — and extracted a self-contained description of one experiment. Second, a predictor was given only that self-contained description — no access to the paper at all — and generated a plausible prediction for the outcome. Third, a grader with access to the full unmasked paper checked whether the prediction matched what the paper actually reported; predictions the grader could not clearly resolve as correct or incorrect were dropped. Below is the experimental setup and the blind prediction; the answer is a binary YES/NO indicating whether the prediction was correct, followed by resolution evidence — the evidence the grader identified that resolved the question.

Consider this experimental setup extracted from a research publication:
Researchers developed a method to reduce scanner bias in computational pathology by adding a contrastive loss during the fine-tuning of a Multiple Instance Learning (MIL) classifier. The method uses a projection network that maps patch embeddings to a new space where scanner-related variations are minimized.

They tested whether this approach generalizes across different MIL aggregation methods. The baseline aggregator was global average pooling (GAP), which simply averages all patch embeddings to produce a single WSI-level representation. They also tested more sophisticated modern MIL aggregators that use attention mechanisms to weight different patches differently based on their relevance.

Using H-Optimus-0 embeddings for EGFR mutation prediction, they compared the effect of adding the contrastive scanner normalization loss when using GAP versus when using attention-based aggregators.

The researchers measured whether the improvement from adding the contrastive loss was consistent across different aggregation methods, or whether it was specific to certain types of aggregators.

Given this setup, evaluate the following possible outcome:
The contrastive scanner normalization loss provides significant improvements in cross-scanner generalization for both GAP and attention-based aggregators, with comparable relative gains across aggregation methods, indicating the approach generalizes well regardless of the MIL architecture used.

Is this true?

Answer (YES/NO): NO